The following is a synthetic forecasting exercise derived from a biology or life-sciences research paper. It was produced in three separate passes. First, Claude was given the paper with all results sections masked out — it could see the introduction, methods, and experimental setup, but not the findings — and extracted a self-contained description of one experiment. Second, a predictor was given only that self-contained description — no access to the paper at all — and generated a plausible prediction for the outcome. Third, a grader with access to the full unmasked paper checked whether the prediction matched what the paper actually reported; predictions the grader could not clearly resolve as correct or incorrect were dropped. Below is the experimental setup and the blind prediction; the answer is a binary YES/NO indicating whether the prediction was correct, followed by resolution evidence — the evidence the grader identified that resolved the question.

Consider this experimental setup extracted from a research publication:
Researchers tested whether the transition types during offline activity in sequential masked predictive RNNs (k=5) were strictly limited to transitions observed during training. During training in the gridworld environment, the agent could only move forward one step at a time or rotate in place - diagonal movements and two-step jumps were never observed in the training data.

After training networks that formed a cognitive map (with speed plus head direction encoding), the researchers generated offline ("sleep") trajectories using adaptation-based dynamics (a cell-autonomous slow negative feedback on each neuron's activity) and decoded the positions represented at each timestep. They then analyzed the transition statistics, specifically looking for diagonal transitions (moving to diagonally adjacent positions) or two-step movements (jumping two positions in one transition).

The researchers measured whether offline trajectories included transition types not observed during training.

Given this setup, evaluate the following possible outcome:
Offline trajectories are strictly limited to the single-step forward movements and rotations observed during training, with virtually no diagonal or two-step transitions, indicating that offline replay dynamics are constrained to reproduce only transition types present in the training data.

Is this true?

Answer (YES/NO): NO